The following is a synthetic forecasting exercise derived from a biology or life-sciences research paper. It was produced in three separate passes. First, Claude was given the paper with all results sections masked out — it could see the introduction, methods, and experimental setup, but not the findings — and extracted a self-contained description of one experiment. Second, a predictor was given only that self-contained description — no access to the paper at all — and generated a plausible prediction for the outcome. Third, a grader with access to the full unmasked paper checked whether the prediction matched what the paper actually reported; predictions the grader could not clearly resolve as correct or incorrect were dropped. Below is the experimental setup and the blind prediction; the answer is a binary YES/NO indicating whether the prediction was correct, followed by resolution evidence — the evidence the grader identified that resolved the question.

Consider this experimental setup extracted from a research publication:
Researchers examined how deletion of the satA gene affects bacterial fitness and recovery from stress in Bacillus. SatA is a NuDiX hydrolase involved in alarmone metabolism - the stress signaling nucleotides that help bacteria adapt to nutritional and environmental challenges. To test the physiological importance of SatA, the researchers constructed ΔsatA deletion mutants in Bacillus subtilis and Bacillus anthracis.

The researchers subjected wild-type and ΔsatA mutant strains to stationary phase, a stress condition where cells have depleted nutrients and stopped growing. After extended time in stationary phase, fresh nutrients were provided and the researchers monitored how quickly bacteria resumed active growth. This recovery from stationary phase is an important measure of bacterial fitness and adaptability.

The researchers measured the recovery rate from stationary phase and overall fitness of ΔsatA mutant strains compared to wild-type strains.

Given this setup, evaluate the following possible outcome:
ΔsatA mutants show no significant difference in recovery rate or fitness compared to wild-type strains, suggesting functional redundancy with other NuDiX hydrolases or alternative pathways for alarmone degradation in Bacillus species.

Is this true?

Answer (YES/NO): NO